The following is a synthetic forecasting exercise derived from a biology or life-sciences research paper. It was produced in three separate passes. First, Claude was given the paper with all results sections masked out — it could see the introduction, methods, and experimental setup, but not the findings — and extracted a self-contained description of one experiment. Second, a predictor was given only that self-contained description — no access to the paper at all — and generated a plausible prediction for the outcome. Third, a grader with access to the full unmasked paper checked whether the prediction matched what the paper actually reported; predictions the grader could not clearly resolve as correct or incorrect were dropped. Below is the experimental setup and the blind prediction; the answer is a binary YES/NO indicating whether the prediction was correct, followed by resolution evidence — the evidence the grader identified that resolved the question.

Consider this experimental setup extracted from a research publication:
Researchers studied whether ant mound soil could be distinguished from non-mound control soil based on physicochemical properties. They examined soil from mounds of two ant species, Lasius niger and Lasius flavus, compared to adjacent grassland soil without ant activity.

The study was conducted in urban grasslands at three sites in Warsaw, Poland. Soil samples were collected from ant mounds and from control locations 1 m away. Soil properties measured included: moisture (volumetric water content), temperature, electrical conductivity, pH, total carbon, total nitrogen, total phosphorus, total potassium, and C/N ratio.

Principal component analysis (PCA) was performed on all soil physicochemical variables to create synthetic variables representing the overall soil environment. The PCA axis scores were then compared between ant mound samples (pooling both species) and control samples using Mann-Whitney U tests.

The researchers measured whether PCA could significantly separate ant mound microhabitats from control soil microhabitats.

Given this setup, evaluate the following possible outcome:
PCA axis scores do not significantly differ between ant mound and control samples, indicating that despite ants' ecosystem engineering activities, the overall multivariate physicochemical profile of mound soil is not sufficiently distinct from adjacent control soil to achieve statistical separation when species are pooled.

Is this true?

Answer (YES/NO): NO